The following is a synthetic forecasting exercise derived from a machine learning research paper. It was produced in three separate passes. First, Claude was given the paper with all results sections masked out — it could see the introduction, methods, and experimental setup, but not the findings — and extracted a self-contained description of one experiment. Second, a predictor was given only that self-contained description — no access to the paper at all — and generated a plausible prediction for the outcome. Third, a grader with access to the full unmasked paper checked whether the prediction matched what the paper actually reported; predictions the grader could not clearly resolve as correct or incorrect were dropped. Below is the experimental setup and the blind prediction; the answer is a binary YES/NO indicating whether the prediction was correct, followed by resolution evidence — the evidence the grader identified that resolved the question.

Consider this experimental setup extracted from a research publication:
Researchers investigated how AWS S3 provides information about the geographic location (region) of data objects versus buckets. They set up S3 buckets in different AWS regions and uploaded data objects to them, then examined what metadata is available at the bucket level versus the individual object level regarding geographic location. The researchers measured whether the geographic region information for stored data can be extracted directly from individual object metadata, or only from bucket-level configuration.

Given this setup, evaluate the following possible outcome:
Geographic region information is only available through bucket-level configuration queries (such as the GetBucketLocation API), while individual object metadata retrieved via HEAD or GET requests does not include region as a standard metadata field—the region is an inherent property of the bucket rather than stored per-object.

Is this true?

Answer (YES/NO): YES